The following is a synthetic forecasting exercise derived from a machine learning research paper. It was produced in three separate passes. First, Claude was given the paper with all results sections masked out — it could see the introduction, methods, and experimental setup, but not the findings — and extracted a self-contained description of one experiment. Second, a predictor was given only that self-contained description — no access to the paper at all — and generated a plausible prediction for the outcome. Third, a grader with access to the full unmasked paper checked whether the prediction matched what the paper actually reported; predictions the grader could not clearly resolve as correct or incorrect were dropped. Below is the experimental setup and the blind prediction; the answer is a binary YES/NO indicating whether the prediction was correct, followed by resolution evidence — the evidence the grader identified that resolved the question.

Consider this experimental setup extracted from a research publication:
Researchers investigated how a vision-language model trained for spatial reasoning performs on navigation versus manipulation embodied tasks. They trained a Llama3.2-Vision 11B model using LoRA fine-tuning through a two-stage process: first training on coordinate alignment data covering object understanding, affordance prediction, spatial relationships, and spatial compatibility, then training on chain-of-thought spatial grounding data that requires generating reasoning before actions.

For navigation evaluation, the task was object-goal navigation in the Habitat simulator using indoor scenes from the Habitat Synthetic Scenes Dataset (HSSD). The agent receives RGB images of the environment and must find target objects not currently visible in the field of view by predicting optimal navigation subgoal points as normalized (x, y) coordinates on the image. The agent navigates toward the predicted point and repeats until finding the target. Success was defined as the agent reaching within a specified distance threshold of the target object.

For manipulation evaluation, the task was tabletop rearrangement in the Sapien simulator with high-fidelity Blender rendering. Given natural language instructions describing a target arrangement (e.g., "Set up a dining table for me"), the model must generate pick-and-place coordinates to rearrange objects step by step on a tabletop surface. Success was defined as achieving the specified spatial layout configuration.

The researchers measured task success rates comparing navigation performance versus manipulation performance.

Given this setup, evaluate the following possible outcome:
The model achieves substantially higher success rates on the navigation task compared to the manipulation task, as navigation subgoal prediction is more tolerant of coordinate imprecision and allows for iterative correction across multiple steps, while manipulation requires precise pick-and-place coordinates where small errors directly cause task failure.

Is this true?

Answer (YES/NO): NO